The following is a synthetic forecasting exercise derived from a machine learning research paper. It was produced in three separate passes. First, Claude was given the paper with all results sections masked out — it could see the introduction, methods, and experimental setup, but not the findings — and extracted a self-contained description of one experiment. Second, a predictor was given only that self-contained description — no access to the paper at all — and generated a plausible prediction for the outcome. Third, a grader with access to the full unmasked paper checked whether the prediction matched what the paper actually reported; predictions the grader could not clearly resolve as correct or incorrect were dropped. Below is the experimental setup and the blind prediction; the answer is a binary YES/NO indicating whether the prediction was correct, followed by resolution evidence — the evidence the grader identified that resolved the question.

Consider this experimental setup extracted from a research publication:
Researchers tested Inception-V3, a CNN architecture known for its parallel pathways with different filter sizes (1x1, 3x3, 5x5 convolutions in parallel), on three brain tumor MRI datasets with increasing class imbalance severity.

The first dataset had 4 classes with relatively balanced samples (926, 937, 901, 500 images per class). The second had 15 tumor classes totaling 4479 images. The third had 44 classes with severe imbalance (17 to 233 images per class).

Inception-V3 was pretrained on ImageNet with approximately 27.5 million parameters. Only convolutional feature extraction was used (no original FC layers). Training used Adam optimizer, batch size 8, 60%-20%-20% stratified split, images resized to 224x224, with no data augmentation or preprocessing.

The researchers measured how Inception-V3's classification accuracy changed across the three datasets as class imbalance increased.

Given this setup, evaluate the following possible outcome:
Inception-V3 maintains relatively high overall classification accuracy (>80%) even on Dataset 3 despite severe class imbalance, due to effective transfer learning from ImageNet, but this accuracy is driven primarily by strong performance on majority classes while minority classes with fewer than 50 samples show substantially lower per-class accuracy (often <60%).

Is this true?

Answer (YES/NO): NO